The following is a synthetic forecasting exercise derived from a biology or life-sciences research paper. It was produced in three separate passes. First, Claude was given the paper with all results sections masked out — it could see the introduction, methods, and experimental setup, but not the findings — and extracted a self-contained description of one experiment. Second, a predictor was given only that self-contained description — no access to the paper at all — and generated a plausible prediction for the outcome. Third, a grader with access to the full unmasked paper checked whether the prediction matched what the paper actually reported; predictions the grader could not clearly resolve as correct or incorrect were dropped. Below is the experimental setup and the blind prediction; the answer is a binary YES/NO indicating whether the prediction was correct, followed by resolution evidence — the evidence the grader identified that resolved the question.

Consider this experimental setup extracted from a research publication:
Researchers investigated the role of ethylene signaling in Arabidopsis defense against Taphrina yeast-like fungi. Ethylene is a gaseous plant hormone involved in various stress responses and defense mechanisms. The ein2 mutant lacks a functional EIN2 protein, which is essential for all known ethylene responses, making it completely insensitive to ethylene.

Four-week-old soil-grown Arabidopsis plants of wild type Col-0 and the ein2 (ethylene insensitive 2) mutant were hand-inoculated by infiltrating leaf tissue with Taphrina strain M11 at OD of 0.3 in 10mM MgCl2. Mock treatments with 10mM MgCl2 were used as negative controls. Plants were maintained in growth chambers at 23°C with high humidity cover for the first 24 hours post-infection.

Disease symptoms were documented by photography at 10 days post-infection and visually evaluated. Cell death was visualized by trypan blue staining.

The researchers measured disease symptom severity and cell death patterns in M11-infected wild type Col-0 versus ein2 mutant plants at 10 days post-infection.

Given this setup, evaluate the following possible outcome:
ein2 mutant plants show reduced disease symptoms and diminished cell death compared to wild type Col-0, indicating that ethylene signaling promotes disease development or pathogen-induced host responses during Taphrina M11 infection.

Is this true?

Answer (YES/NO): NO